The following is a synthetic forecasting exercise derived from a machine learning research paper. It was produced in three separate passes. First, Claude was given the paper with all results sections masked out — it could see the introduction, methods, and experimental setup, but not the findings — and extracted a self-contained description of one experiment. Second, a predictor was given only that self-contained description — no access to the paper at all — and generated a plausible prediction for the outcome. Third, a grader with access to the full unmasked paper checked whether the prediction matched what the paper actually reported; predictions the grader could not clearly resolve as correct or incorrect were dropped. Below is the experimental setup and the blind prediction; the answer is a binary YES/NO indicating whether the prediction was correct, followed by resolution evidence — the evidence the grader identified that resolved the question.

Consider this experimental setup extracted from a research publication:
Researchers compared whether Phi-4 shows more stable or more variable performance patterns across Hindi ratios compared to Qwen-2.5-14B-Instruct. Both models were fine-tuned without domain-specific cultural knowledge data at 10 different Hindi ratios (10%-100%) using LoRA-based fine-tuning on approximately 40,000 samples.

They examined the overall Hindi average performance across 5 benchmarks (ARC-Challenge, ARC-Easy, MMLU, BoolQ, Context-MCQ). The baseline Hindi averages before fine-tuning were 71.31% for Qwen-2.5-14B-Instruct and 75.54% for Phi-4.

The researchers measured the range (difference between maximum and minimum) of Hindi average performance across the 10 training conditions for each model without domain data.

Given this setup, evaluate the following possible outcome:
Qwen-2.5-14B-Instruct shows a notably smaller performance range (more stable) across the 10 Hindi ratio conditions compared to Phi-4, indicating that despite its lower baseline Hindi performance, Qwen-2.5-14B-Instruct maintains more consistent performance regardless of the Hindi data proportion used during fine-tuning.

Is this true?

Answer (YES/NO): YES